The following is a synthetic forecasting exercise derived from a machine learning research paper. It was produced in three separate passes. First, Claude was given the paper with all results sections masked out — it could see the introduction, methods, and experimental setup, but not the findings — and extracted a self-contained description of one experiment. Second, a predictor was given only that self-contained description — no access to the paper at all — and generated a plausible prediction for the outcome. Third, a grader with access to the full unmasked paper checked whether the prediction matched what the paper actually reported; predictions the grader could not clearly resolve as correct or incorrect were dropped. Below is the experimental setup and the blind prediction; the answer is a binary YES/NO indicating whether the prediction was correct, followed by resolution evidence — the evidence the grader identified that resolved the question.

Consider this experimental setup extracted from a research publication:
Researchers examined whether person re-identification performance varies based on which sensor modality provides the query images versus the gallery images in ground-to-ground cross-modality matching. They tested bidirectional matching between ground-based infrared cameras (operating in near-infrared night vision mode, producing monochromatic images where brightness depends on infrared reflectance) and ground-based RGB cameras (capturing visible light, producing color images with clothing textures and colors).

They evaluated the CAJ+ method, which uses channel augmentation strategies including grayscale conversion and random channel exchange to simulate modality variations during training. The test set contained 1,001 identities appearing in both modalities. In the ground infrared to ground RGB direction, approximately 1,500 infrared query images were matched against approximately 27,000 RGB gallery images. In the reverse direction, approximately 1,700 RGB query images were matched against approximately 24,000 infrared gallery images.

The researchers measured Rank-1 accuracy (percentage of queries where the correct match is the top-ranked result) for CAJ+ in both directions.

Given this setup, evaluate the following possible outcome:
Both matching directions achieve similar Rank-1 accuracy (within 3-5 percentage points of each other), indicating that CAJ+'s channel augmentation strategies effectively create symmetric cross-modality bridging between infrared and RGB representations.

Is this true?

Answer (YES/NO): NO